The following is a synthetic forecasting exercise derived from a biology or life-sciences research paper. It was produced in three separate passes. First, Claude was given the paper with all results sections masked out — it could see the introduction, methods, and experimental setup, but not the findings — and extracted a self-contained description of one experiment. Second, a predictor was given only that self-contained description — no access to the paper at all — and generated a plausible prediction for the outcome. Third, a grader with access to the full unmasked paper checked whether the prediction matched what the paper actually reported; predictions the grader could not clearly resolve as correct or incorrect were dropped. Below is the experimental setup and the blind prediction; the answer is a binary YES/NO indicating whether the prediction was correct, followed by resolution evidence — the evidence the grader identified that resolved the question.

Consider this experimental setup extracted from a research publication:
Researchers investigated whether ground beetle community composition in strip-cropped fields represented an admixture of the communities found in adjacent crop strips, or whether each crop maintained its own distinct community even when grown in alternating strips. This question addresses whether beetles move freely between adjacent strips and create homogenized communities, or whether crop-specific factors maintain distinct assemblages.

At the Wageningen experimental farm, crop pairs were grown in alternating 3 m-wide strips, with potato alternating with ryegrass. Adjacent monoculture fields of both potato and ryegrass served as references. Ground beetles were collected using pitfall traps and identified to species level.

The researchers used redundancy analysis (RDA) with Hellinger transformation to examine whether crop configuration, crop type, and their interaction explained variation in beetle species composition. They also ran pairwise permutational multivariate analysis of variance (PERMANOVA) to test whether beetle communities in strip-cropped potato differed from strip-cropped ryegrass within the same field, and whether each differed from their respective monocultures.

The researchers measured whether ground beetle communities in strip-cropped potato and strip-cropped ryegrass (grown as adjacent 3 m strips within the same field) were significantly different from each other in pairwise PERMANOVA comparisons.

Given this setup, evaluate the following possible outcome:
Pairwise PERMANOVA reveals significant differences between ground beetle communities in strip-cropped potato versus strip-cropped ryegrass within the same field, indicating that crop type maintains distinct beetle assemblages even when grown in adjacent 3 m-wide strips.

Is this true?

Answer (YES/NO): NO